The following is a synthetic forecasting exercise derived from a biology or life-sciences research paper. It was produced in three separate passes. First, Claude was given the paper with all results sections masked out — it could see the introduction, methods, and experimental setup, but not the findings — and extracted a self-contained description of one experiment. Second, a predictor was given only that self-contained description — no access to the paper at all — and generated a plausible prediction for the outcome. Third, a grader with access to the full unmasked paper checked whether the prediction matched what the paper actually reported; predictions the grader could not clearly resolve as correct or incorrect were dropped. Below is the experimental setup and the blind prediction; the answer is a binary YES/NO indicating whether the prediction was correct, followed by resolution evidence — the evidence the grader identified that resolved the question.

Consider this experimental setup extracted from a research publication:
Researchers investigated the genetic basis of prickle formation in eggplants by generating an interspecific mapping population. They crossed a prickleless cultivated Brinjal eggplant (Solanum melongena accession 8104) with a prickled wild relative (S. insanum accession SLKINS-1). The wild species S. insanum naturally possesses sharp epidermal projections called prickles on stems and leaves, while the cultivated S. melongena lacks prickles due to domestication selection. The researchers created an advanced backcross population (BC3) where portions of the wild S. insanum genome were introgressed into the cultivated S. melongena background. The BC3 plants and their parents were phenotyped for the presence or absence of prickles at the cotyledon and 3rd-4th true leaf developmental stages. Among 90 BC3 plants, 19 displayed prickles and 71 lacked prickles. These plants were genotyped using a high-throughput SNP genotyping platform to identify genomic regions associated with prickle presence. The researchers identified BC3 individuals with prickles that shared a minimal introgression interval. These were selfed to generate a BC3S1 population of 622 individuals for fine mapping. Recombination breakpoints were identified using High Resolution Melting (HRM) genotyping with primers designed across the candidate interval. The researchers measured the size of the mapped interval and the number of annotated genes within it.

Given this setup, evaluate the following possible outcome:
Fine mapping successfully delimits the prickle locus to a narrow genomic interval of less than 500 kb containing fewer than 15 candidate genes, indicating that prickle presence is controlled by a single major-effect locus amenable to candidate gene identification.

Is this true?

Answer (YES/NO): YES